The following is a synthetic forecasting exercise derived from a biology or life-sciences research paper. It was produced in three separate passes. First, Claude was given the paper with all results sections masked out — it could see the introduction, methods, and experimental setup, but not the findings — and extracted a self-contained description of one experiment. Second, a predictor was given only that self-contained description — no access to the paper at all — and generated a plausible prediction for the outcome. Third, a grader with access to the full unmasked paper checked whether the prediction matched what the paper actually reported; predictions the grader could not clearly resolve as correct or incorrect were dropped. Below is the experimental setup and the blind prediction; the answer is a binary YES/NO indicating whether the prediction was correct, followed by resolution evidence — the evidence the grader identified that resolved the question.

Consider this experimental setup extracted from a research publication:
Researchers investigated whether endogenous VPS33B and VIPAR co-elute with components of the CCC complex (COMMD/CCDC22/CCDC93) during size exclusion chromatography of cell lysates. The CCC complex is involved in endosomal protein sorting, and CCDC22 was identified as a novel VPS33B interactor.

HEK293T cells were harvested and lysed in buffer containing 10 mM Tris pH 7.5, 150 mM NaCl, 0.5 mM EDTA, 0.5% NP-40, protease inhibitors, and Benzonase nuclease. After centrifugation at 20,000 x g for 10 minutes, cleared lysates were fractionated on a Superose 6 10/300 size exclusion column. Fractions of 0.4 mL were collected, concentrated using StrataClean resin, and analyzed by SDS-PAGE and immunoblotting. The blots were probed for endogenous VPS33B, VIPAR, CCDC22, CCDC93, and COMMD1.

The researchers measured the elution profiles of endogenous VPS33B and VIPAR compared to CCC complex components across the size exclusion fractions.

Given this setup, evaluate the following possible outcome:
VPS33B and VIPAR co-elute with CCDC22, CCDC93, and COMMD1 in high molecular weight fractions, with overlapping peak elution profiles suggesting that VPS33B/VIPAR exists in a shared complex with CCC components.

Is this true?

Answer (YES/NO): NO